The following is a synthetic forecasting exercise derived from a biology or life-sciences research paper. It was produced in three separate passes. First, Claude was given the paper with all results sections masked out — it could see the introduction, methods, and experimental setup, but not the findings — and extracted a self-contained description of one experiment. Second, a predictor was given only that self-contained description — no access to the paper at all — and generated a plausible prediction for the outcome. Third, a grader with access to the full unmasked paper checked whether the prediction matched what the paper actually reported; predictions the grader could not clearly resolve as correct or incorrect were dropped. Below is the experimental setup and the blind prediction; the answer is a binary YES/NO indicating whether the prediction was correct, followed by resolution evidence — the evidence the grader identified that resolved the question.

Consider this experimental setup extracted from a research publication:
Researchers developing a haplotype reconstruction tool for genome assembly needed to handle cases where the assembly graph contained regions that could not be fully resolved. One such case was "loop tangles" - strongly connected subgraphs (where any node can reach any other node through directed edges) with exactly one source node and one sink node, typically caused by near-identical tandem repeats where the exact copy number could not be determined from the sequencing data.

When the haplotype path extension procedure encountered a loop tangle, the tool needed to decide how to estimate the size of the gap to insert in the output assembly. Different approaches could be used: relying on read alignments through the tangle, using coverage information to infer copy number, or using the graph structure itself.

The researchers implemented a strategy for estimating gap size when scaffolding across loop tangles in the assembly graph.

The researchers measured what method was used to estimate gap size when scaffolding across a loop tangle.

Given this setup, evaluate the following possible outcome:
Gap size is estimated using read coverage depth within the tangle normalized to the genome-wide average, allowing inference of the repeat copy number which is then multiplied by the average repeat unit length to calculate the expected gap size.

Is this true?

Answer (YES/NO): NO